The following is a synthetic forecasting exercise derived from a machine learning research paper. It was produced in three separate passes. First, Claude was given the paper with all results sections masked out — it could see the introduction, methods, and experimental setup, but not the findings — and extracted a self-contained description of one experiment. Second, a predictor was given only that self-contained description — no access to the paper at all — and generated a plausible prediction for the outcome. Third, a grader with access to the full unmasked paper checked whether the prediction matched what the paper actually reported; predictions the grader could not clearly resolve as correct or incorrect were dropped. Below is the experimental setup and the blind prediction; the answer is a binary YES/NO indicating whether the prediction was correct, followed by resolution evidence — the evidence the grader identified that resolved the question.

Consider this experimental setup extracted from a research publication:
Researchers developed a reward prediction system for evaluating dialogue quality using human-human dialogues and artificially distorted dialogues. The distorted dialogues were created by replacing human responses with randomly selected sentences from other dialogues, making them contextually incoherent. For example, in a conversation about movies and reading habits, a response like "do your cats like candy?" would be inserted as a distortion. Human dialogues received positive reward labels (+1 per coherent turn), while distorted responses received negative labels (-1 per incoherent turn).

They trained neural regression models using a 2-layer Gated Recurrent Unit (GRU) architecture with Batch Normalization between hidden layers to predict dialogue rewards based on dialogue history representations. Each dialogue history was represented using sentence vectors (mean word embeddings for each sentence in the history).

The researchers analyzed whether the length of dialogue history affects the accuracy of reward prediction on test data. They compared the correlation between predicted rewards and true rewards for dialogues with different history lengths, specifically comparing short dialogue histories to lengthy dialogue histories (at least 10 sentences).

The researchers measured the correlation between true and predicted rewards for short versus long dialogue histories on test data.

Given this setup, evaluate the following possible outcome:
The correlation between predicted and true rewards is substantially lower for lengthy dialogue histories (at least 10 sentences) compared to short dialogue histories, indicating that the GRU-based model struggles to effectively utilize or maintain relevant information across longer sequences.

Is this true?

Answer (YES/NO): NO